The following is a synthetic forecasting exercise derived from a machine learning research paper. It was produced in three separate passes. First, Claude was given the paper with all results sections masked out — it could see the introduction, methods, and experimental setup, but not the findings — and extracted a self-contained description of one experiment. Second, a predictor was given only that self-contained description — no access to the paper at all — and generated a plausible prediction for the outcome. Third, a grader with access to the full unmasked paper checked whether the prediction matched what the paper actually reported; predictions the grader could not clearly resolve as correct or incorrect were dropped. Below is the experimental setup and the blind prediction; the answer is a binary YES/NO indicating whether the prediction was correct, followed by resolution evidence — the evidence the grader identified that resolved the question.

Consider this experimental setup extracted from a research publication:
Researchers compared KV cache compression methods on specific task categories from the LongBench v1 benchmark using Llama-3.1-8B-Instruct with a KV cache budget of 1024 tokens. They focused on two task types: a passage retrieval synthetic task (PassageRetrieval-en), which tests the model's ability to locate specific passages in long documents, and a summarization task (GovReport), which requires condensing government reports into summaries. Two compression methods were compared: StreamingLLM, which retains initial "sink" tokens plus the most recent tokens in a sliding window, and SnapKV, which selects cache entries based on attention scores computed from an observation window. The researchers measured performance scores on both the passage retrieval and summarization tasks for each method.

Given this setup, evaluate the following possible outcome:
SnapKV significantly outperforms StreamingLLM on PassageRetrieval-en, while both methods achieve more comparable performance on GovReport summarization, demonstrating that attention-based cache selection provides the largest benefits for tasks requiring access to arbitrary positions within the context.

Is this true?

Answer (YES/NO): YES